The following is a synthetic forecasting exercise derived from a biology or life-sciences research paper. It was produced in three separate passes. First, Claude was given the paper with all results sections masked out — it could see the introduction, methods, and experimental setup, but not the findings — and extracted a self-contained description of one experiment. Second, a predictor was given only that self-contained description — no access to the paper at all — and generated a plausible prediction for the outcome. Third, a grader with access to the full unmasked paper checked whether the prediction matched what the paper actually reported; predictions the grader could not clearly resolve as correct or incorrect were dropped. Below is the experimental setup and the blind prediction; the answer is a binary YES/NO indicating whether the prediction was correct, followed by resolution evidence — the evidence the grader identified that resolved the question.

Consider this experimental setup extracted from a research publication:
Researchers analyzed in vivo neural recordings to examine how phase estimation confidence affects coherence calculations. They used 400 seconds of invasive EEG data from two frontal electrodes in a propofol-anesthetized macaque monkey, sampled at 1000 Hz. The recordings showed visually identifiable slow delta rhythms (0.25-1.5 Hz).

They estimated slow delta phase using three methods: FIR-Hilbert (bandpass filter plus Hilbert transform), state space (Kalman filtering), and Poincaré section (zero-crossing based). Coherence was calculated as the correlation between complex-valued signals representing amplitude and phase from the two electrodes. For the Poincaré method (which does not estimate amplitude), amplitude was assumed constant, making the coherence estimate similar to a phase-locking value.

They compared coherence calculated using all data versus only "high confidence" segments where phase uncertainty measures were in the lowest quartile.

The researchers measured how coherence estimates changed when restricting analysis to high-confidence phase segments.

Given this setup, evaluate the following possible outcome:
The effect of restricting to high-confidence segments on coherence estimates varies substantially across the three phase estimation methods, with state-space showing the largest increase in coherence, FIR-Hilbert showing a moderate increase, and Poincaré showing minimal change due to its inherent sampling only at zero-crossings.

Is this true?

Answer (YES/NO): NO